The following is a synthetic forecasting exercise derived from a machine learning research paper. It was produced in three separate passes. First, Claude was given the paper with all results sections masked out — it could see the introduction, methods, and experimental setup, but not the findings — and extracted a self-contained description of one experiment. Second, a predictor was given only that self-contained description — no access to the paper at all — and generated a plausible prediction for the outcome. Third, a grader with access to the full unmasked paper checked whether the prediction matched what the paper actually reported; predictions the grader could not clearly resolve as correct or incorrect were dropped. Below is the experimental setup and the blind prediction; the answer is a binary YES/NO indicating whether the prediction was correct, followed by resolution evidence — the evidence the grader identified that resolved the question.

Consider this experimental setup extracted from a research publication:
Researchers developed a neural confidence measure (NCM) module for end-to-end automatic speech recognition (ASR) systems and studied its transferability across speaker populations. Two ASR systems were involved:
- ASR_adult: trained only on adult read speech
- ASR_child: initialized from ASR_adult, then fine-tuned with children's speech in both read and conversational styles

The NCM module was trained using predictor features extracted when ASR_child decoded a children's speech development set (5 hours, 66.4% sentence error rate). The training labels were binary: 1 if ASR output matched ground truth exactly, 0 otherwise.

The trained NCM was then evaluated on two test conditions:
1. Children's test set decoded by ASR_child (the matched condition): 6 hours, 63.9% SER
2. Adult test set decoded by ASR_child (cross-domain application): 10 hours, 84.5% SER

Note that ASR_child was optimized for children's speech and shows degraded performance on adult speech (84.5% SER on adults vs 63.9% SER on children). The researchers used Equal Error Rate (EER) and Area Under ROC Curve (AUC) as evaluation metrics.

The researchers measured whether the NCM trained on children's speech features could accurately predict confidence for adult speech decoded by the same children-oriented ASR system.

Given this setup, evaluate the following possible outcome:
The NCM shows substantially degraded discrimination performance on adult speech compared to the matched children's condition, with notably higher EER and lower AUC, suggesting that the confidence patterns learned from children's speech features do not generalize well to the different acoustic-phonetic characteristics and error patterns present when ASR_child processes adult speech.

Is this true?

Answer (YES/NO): NO